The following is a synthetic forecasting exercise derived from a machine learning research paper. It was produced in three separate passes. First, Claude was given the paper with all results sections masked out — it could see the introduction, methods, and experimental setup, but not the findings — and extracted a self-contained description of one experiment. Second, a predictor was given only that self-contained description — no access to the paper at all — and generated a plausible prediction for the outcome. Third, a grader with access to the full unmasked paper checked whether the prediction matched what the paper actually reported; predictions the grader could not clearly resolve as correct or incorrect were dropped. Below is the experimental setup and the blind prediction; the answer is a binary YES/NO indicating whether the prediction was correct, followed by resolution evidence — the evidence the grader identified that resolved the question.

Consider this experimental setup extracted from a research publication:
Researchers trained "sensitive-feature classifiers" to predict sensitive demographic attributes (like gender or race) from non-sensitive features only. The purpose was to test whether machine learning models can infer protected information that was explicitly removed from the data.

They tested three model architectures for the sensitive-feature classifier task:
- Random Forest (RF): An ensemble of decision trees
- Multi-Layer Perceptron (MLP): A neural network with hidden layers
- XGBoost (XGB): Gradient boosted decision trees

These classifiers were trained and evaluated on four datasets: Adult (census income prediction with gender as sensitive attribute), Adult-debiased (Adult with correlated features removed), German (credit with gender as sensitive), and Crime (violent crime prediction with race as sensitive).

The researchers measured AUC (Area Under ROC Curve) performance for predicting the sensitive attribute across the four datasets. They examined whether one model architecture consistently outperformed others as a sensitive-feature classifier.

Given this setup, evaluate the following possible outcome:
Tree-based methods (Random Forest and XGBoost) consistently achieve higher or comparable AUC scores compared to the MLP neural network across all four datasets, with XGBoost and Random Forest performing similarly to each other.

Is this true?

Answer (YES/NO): NO